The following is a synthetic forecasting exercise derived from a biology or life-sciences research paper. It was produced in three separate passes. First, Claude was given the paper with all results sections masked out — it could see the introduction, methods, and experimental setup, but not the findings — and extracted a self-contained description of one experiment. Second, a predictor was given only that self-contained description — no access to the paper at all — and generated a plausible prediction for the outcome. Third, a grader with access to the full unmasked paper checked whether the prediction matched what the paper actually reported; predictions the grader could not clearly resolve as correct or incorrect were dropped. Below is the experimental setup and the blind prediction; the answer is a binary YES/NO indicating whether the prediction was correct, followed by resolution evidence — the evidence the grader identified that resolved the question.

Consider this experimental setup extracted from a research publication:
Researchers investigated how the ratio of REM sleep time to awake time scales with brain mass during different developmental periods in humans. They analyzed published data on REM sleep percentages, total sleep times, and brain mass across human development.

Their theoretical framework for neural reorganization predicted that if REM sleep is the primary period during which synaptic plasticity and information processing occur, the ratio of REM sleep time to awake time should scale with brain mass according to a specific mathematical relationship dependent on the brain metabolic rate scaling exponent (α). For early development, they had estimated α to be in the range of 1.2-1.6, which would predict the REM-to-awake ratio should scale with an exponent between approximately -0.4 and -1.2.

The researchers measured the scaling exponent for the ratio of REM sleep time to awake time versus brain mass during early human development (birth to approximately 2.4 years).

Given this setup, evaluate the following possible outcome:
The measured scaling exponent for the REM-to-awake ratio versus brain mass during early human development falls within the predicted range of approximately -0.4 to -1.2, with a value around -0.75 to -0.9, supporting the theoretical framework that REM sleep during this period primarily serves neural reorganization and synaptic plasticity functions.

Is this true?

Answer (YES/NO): NO